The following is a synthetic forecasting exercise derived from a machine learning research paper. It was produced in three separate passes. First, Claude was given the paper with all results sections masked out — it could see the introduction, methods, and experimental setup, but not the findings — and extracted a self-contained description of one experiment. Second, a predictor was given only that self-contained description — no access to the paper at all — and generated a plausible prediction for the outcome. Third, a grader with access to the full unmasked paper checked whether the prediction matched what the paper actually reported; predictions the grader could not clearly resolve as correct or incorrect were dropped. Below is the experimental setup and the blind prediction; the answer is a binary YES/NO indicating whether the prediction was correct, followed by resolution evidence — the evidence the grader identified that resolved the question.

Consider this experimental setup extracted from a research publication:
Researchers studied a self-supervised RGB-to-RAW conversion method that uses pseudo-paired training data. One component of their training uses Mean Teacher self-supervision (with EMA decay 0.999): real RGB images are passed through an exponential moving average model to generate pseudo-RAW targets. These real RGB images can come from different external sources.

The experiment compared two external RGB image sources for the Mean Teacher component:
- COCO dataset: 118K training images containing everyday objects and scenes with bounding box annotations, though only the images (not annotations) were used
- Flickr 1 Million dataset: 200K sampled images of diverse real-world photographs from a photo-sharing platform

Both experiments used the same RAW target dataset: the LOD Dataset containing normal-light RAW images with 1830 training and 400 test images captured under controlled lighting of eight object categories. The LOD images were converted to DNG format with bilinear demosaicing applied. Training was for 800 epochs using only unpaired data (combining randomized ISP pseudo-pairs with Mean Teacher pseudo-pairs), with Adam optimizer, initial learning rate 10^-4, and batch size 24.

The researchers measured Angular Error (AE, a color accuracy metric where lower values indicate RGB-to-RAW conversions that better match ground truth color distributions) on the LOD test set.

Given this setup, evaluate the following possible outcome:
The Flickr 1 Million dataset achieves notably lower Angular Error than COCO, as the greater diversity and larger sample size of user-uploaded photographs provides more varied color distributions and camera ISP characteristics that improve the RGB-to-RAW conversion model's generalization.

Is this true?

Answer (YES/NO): NO